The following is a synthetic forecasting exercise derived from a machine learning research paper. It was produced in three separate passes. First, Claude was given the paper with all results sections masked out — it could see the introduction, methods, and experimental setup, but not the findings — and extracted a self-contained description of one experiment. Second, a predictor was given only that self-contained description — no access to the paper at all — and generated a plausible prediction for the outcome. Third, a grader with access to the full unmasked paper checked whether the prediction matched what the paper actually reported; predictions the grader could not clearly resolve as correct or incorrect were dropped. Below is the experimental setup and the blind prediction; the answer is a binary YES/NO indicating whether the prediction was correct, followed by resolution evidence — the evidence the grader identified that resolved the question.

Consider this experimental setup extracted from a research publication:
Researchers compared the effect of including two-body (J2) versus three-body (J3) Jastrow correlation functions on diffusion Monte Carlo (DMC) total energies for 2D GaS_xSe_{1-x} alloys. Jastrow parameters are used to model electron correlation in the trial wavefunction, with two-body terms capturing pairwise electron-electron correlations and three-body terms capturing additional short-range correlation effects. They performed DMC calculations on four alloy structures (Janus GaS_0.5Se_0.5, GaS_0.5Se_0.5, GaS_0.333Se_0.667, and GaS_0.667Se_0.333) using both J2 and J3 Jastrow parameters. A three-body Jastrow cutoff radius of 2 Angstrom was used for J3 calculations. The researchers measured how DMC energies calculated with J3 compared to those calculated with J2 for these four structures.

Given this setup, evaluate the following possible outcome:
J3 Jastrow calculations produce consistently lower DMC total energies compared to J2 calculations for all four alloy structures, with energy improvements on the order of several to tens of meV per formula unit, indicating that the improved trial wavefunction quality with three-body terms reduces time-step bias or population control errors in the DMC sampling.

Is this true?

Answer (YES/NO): NO